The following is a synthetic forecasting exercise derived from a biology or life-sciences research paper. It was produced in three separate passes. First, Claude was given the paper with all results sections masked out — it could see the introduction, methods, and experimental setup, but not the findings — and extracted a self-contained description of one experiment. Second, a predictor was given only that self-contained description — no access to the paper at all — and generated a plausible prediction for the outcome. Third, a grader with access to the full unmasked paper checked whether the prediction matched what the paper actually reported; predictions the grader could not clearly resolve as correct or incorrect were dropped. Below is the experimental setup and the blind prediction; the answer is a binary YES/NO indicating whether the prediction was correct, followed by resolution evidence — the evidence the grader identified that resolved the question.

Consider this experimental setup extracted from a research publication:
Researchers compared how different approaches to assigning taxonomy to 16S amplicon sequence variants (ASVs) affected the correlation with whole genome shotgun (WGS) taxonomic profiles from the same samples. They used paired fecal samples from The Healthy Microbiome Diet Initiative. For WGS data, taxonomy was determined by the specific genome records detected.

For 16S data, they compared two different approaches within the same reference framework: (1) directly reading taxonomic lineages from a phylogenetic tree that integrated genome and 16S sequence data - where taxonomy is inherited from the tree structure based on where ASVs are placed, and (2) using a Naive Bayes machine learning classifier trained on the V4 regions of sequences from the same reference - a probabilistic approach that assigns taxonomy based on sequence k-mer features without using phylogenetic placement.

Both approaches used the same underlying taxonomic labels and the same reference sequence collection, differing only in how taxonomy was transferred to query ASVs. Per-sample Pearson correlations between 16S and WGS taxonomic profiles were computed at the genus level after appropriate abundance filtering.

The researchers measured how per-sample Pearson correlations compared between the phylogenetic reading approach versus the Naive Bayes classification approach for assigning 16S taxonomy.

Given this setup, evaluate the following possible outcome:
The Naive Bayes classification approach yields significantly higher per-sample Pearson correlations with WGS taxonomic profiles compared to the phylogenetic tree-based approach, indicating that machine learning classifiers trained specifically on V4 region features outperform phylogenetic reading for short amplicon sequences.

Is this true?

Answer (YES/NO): NO